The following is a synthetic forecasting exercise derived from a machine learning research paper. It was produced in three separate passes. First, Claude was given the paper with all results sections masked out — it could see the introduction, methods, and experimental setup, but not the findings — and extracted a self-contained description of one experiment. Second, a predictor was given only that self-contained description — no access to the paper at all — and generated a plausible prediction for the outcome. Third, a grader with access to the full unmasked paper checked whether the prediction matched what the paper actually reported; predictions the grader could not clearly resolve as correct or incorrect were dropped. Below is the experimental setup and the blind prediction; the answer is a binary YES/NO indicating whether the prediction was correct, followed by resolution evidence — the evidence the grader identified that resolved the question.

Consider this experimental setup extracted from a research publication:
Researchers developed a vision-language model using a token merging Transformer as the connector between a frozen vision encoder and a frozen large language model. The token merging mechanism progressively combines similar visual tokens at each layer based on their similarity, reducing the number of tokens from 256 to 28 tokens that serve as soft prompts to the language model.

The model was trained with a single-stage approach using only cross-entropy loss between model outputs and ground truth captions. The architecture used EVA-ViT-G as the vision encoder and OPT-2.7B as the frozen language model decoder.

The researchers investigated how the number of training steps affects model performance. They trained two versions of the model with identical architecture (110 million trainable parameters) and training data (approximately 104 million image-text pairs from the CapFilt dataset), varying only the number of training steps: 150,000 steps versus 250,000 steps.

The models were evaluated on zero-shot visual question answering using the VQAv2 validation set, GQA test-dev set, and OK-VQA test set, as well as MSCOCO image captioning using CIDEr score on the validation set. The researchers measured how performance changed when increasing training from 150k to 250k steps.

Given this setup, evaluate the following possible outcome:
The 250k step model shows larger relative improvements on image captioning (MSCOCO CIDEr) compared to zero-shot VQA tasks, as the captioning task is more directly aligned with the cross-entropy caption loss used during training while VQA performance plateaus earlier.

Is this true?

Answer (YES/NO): NO